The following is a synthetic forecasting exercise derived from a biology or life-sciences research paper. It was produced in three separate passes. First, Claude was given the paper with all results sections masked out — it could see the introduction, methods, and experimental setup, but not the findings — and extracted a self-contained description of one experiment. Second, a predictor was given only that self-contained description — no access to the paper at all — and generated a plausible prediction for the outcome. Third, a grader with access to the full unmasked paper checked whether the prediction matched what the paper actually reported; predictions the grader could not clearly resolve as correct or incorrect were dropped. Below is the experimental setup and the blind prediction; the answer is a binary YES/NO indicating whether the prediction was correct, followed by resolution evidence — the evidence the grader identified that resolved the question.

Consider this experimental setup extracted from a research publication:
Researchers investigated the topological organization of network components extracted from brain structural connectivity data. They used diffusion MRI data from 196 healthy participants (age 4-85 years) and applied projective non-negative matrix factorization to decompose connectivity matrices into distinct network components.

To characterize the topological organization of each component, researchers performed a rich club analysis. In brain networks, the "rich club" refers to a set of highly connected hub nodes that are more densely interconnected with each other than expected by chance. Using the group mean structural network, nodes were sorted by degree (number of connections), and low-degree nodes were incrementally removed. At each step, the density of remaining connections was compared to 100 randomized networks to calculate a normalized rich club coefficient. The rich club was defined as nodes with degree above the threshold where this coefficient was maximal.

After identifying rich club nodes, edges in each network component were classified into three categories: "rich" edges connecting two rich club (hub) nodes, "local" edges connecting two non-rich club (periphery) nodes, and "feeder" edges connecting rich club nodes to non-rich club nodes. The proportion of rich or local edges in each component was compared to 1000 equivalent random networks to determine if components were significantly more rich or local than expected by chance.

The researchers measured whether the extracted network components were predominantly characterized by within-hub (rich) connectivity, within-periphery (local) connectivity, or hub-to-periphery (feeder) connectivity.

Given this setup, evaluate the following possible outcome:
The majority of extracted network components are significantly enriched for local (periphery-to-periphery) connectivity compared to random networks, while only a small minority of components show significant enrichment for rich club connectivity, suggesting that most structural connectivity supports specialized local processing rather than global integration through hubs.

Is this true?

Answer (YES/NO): NO